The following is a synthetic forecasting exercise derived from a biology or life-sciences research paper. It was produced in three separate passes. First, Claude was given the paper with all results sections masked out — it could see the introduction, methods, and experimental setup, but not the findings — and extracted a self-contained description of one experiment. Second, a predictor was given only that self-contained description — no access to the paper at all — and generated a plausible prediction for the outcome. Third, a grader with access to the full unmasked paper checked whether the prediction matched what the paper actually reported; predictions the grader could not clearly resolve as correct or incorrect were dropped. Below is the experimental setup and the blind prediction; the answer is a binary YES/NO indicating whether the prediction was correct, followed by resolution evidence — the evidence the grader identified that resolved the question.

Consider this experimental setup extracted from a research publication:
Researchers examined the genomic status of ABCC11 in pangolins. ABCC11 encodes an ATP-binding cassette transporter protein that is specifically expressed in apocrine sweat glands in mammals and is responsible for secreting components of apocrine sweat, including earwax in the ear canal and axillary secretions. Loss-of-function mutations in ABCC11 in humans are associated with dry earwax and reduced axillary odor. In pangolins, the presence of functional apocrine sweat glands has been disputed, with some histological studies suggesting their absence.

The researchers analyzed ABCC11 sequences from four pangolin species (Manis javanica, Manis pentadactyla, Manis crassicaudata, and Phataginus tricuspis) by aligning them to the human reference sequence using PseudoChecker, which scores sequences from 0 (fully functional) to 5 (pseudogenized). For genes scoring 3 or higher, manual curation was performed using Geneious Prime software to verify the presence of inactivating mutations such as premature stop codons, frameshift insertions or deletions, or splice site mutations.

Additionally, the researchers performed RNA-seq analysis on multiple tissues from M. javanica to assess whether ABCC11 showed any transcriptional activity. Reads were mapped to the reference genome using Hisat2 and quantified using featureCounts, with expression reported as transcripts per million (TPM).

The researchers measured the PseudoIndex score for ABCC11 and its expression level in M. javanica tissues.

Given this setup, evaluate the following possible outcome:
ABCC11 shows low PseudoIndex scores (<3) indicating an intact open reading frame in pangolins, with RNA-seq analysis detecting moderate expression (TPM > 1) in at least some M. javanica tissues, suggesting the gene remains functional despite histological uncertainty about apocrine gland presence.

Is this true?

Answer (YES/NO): YES